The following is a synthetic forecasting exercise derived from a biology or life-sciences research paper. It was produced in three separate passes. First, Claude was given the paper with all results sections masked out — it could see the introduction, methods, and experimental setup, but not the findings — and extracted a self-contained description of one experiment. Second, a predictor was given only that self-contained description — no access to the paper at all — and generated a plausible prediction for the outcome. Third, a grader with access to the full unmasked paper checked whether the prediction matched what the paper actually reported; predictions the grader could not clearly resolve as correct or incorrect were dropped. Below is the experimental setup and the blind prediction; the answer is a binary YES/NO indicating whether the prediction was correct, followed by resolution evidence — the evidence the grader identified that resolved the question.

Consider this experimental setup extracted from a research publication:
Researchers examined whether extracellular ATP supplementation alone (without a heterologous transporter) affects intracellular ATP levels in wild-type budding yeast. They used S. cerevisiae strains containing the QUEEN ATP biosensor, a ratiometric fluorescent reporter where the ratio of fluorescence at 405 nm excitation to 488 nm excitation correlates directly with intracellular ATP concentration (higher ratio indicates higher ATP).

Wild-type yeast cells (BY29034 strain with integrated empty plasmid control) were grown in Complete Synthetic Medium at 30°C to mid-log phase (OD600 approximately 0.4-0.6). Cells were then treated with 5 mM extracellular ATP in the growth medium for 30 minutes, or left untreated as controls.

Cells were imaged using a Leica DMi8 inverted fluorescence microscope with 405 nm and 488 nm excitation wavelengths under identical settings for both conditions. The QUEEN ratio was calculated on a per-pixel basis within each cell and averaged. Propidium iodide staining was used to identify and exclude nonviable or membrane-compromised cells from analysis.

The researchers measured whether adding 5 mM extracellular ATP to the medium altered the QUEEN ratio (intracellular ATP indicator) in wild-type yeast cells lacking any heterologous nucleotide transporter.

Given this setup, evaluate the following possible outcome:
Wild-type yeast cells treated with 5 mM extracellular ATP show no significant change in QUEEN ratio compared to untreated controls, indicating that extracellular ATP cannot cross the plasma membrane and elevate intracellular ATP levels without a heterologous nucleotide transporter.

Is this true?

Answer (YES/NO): NO